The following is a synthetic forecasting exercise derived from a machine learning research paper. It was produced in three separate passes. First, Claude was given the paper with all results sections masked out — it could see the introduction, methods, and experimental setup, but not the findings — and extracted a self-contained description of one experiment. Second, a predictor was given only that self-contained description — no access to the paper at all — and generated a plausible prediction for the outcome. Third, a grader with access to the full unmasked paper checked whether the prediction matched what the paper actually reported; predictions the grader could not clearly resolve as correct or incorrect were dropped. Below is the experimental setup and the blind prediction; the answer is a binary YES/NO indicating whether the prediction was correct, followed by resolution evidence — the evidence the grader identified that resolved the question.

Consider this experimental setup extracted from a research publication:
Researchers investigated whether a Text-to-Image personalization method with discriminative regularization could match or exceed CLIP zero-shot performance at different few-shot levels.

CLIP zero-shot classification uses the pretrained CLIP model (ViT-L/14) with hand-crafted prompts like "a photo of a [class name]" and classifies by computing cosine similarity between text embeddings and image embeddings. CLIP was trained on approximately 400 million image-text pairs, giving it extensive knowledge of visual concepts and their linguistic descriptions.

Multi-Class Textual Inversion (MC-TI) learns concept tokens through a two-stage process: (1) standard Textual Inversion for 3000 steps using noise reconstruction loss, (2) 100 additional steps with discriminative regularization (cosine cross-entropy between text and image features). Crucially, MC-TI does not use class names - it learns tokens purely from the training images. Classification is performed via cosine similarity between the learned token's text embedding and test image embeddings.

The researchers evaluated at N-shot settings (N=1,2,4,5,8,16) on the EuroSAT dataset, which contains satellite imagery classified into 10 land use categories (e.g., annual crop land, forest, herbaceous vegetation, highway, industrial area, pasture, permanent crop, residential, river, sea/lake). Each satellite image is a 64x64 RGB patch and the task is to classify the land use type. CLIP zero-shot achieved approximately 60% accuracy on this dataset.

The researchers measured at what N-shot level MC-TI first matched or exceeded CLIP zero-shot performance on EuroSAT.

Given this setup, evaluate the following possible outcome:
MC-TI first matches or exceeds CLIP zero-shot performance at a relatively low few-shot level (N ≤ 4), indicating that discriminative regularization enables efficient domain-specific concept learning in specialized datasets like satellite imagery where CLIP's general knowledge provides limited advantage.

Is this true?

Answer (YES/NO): YES